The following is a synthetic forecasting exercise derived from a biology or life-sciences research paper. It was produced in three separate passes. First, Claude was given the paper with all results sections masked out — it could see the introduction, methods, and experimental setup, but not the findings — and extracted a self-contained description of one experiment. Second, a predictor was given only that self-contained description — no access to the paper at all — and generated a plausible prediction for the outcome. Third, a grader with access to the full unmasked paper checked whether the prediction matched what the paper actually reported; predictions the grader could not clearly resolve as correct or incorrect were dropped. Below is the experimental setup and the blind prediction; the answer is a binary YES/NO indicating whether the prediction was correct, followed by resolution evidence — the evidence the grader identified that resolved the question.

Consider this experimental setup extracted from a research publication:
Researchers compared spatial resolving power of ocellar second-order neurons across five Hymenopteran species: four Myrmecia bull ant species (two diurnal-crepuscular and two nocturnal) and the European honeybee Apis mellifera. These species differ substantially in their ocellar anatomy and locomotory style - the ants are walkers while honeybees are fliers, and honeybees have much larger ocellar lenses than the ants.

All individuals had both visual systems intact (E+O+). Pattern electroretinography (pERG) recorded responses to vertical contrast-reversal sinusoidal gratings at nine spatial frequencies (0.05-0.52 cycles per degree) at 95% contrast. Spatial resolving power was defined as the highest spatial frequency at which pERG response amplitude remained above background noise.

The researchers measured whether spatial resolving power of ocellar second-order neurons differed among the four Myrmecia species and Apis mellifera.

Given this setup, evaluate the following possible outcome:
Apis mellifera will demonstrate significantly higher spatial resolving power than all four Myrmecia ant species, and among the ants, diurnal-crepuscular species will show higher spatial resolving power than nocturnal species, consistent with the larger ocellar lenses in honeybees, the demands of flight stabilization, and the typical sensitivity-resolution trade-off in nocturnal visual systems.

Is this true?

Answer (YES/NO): NO